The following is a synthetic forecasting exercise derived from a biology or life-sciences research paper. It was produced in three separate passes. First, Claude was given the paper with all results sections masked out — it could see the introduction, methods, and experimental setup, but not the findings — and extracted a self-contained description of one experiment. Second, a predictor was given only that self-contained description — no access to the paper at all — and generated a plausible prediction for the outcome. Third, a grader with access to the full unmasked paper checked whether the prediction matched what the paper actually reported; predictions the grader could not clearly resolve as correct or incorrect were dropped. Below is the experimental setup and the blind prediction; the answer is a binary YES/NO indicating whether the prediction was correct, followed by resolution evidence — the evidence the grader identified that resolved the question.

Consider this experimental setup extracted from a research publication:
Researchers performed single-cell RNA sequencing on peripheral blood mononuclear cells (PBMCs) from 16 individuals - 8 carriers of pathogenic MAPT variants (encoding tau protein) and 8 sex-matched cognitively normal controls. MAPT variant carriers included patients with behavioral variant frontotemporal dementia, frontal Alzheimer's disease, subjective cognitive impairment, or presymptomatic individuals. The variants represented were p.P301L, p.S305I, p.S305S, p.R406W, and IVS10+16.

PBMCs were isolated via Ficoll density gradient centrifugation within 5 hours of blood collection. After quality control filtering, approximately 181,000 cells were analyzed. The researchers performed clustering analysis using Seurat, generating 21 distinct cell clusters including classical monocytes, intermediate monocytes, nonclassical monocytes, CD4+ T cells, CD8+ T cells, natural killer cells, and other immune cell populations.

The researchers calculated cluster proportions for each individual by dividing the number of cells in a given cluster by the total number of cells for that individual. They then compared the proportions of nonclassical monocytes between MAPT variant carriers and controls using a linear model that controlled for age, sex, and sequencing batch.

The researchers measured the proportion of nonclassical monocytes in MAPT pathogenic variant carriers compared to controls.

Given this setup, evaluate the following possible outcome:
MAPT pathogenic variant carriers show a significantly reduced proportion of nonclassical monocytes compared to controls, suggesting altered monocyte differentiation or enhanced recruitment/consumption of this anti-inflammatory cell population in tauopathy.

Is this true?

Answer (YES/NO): YES